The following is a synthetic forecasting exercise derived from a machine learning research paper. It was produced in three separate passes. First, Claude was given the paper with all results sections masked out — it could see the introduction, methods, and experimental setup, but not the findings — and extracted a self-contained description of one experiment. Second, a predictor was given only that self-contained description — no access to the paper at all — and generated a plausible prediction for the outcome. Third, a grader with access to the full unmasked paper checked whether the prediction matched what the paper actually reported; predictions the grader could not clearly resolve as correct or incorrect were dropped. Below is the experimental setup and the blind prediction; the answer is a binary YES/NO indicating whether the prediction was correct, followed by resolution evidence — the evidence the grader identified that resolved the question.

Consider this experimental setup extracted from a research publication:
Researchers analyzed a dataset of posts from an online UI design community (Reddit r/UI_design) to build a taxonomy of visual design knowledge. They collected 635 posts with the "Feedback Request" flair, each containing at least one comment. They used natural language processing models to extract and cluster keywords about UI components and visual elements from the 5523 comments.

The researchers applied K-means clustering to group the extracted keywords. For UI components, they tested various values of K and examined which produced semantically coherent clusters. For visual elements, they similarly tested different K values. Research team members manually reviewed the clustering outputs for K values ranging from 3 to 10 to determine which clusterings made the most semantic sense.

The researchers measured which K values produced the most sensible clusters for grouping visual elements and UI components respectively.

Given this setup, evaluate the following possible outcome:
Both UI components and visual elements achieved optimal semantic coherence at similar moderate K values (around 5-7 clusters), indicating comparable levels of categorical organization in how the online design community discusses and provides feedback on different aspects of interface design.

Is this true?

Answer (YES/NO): NO